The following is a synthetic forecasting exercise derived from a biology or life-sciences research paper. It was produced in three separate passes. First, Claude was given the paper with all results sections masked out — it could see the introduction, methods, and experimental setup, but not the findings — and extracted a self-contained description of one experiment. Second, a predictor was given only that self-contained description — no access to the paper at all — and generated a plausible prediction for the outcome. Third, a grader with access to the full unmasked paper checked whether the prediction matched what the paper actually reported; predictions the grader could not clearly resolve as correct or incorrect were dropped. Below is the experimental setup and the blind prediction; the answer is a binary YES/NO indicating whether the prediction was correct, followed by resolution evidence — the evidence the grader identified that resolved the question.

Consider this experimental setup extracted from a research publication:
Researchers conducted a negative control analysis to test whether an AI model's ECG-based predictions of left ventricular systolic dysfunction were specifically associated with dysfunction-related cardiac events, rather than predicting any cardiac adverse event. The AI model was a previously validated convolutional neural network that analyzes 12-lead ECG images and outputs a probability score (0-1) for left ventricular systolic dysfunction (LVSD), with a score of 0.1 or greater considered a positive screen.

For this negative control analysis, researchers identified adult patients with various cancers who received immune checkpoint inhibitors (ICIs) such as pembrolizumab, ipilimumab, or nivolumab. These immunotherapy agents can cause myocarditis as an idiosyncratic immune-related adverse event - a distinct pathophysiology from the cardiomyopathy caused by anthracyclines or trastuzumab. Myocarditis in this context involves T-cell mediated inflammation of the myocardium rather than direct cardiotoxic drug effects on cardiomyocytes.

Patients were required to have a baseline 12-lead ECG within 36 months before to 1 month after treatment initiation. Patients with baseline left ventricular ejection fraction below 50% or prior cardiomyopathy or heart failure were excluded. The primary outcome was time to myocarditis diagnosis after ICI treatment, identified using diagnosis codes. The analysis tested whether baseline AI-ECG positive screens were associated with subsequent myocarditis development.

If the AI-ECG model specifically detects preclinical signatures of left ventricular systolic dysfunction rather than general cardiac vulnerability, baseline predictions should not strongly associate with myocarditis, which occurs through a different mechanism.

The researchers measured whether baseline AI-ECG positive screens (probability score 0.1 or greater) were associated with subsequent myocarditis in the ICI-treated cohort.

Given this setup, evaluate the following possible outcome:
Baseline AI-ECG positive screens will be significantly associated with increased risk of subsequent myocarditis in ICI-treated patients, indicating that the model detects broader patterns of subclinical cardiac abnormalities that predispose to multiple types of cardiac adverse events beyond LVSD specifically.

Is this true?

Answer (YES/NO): NO